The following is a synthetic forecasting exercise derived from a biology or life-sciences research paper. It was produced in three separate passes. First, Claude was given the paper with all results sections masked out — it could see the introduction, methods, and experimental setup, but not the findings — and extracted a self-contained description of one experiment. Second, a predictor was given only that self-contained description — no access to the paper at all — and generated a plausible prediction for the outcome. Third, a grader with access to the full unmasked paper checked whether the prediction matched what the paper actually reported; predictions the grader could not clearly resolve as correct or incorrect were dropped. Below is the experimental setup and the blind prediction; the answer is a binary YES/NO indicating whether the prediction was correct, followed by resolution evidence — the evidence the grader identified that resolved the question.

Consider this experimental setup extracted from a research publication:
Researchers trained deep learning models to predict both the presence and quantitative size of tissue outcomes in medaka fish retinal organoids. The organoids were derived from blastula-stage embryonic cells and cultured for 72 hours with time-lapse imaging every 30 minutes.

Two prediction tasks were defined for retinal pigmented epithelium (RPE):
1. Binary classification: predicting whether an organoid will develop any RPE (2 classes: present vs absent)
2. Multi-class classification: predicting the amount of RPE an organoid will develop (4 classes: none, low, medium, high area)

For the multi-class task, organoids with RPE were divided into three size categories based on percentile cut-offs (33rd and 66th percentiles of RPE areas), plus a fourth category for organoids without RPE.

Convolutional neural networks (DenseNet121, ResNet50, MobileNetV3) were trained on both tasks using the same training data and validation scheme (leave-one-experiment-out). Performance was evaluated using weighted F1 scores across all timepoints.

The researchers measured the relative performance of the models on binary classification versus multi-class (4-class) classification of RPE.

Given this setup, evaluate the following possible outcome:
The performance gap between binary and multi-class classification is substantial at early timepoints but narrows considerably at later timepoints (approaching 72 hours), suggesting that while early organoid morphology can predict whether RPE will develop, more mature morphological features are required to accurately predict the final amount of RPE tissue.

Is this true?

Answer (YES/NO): NO